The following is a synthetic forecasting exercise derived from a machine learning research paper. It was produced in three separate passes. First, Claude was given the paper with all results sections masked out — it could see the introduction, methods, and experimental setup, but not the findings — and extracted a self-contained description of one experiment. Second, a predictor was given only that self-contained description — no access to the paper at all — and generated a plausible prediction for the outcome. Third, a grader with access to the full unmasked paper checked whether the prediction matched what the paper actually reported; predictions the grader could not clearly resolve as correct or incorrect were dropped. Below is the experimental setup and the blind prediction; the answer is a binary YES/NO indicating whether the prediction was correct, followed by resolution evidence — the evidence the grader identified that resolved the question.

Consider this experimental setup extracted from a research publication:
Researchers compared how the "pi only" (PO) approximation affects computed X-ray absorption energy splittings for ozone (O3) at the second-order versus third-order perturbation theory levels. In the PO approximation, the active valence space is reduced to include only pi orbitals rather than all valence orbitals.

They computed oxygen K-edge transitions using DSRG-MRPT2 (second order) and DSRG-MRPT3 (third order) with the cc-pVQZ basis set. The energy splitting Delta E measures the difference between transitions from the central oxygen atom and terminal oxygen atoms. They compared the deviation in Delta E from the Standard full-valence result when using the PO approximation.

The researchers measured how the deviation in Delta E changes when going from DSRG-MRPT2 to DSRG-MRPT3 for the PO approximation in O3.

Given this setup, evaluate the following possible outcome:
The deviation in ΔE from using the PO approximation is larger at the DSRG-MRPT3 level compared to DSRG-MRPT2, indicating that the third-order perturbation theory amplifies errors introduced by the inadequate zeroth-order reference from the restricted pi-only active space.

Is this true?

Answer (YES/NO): NO